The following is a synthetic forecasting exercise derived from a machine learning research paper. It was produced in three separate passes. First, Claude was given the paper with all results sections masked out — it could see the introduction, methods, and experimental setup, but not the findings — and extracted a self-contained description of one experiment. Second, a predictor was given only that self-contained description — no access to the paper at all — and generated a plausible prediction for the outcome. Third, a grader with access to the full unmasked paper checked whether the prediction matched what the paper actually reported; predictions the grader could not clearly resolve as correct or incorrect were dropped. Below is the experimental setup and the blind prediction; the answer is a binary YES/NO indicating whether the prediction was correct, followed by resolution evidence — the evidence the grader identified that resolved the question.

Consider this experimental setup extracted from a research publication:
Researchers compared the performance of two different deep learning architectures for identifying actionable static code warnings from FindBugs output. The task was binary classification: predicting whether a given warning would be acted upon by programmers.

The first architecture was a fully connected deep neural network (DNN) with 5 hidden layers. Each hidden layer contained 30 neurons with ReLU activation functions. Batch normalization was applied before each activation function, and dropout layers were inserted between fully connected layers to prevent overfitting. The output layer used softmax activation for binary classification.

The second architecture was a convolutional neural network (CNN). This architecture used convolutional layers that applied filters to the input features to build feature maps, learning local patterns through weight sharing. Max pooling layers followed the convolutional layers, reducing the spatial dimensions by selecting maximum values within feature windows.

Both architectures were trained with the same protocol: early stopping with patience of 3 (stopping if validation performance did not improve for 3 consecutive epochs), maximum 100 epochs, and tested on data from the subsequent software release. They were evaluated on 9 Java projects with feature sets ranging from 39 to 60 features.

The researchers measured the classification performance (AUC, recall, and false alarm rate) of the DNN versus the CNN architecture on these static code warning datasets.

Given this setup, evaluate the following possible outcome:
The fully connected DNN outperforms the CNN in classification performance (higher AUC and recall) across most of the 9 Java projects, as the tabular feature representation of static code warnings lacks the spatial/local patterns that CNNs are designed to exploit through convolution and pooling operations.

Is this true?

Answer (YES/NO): NO